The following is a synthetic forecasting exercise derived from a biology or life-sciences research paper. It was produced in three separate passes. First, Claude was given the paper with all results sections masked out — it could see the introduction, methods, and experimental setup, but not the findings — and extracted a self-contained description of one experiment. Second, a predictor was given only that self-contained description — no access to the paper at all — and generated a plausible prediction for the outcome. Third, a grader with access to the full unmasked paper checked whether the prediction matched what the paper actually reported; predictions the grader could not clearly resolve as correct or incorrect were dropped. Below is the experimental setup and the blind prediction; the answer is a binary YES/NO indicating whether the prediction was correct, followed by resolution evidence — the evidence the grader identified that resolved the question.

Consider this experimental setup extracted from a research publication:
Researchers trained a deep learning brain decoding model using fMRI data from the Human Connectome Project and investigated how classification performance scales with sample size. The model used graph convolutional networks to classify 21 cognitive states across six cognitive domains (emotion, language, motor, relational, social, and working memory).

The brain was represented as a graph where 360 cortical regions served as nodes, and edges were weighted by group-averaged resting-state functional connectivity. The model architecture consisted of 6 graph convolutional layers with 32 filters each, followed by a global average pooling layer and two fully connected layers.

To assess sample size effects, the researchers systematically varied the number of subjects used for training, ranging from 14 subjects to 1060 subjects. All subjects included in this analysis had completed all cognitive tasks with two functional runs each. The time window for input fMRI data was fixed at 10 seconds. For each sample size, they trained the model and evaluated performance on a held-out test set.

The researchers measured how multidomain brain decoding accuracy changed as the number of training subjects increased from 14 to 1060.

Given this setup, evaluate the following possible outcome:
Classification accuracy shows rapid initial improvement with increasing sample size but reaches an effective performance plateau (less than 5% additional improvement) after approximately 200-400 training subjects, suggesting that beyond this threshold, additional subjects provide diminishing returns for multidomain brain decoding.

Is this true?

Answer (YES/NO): YES